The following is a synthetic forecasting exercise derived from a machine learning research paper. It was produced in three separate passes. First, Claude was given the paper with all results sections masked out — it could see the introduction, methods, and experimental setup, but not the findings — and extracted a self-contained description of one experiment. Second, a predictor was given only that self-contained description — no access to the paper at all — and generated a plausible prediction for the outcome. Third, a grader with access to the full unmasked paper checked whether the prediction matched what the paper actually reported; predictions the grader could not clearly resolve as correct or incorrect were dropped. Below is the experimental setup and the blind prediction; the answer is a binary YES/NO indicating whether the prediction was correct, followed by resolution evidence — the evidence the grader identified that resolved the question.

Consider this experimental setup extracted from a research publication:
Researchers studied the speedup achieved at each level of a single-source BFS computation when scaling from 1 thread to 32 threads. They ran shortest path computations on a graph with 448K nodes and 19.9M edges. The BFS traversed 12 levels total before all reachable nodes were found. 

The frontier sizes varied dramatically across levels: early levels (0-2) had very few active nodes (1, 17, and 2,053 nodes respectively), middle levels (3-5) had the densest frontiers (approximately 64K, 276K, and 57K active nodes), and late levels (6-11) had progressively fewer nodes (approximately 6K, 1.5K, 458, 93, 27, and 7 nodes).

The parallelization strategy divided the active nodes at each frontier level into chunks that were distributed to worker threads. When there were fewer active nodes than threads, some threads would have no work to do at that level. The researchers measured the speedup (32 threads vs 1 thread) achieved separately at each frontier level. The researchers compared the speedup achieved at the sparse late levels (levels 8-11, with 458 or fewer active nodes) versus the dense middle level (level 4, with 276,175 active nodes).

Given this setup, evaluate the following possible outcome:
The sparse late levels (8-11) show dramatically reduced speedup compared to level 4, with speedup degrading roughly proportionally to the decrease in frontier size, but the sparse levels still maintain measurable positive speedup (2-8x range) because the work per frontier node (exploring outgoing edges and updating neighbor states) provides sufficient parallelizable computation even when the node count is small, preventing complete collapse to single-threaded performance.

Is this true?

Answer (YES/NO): NO